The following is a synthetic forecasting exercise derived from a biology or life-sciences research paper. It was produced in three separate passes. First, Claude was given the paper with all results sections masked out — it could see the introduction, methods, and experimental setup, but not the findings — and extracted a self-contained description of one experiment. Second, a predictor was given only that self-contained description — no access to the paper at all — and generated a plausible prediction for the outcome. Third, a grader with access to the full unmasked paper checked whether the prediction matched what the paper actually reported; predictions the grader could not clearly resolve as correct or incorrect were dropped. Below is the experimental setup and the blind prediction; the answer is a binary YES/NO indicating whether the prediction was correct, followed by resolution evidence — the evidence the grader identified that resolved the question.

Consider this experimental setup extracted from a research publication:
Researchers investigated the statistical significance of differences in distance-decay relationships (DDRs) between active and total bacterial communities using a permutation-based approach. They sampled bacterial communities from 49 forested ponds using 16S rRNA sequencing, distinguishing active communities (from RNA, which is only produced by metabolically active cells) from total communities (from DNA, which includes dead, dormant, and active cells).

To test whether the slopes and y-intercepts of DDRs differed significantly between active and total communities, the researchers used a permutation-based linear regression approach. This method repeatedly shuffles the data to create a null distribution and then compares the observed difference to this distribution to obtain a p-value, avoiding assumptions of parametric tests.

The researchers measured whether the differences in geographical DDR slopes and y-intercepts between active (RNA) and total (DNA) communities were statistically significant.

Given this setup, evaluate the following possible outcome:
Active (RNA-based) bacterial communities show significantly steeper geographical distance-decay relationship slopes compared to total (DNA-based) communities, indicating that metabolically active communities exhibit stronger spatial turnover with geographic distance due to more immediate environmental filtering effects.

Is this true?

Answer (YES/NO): YES